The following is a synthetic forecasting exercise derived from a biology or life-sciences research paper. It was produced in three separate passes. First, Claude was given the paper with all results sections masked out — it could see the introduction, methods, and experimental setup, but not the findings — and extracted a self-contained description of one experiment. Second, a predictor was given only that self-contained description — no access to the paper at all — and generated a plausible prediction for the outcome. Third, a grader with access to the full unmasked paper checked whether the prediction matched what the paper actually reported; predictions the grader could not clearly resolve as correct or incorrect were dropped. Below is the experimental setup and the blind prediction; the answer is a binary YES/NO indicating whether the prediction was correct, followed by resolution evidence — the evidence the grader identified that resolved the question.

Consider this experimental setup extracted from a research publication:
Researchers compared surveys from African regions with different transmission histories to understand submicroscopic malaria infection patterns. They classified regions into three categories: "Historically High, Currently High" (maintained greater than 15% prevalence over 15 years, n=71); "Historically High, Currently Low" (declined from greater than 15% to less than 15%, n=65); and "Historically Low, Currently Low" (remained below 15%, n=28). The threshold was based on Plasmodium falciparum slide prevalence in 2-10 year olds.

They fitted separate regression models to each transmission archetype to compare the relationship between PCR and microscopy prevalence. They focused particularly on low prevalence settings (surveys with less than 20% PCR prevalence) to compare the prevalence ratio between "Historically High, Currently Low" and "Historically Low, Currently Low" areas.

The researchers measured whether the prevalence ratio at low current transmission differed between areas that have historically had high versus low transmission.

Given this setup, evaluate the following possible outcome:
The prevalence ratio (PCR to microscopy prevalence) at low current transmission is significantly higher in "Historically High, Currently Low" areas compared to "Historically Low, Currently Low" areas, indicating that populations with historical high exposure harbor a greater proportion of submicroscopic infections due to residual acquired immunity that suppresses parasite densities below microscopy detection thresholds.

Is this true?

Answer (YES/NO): NO